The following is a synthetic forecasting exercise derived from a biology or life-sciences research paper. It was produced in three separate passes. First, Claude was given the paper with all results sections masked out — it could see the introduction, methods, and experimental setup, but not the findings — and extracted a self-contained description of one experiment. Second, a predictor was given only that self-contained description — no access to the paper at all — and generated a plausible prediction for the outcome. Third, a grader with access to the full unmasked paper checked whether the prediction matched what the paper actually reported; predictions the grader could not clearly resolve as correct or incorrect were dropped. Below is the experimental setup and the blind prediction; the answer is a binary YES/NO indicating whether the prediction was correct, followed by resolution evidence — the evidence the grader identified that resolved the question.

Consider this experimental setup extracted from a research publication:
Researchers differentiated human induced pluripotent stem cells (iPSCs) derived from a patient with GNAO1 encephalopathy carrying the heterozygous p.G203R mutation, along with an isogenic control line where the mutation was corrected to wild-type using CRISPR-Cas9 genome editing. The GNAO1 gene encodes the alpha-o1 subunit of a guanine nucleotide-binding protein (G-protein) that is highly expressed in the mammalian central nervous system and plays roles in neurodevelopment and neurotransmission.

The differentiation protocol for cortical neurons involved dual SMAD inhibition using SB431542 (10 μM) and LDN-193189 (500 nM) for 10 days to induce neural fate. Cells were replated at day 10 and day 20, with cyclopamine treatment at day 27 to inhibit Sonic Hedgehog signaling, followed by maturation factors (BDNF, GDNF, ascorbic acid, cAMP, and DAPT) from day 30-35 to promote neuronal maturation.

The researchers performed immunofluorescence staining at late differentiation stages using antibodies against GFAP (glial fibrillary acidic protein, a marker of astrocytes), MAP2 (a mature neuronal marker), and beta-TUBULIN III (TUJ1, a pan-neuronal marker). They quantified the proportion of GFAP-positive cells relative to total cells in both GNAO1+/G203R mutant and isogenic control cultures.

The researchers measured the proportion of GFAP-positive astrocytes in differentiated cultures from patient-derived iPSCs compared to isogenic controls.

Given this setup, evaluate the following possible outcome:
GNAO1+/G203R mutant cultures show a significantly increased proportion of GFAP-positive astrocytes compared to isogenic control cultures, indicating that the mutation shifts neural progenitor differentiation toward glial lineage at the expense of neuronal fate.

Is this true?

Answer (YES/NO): NO